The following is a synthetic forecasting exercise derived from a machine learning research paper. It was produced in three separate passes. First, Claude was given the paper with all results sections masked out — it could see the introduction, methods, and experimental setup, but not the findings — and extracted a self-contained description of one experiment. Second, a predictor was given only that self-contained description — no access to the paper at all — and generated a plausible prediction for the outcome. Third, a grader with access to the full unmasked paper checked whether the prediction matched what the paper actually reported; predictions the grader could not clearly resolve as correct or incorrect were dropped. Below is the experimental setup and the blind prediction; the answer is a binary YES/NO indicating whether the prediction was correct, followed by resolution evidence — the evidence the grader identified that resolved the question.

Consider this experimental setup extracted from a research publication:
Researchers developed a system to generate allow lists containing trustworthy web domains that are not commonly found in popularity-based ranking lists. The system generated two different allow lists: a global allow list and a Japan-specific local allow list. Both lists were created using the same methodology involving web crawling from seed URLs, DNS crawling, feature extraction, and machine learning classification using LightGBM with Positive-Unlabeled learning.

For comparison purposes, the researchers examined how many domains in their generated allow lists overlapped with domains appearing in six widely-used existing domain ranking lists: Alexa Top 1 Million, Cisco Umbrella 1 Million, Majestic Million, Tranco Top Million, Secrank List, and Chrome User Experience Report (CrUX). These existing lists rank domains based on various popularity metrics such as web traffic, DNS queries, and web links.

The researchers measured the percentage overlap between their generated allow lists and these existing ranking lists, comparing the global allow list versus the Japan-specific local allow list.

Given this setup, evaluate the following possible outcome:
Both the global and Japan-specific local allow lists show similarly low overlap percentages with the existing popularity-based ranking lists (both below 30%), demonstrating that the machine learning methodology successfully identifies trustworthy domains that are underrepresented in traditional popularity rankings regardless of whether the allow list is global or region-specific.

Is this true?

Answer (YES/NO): NO